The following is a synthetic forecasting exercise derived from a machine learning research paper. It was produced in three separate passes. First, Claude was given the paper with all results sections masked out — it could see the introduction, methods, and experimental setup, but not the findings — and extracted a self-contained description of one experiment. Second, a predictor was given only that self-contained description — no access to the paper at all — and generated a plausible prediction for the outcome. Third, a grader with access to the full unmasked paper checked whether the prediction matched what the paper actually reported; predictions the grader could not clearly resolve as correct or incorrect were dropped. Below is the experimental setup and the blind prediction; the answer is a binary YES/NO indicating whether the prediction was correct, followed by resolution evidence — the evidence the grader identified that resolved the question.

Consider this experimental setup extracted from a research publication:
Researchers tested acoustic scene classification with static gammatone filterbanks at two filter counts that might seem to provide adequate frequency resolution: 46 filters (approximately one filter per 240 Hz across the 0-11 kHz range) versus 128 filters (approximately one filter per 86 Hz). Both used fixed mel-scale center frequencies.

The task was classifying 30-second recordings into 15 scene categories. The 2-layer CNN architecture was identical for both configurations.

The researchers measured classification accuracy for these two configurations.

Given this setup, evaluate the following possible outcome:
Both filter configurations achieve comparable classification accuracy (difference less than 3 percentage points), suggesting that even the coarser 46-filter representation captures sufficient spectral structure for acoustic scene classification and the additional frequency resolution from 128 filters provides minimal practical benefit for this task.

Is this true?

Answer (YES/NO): YES